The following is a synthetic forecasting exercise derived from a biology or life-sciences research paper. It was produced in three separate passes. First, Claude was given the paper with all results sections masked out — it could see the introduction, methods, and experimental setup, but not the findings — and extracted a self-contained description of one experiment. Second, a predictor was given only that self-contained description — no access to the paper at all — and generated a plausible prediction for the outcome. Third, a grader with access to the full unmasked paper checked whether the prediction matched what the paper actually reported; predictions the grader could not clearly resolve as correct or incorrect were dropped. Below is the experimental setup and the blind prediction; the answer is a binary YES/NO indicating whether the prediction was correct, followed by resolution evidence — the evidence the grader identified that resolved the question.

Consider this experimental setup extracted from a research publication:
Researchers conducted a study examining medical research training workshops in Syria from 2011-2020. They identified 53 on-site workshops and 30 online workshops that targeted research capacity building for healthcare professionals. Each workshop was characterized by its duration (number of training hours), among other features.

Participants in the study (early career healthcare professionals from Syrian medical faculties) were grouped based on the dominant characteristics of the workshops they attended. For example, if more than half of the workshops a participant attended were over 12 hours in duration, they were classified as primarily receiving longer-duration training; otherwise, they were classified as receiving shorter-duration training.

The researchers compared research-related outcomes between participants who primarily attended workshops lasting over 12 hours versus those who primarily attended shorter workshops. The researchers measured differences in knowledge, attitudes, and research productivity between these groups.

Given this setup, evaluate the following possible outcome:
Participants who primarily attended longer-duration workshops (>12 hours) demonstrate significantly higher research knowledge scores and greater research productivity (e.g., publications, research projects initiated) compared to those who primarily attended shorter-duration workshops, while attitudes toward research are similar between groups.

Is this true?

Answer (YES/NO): NO